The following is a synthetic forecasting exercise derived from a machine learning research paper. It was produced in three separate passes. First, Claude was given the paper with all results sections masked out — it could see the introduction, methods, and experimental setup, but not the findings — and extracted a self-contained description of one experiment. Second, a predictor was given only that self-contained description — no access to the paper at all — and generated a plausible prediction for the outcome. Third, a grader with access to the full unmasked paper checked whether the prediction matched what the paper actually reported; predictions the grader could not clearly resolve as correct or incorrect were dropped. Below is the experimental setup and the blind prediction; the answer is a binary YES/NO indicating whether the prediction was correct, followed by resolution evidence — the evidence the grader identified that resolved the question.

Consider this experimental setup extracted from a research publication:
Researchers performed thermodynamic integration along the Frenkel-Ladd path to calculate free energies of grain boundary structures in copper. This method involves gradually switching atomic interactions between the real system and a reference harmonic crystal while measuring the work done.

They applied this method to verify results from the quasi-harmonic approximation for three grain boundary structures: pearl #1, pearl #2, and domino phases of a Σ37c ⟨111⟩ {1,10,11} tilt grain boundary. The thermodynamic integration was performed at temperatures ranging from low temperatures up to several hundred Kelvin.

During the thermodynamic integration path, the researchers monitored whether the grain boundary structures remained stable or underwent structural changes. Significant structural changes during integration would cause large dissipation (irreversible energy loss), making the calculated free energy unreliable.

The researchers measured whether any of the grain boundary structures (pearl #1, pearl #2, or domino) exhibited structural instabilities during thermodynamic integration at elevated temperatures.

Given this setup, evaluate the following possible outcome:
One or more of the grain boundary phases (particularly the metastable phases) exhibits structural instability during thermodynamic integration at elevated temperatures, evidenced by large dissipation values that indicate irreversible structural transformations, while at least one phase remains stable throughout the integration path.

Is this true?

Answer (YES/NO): YES